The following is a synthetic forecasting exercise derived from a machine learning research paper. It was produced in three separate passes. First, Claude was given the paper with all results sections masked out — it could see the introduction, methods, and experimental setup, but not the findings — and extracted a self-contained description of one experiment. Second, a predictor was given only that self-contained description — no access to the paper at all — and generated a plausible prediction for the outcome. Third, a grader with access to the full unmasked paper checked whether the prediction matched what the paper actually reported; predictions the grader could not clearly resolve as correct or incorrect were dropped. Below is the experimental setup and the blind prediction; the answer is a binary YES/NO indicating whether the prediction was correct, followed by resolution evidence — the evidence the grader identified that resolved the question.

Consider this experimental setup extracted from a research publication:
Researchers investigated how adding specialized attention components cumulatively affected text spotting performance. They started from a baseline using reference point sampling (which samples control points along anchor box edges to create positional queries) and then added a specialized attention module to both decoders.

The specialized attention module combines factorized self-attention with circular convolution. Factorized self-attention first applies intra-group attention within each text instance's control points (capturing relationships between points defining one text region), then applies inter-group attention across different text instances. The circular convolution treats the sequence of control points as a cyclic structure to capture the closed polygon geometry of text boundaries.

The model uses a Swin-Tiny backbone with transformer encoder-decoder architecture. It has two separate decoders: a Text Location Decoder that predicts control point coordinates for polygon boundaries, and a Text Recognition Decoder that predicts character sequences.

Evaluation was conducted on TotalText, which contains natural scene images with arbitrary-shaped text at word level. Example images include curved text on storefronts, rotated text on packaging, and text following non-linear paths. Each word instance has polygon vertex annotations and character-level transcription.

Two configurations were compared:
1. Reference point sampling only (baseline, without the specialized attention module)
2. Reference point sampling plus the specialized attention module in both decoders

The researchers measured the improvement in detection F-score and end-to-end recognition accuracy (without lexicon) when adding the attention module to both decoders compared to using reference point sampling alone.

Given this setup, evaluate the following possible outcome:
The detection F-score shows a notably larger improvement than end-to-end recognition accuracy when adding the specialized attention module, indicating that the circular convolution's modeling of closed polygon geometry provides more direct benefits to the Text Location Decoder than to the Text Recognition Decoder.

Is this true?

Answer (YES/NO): NO